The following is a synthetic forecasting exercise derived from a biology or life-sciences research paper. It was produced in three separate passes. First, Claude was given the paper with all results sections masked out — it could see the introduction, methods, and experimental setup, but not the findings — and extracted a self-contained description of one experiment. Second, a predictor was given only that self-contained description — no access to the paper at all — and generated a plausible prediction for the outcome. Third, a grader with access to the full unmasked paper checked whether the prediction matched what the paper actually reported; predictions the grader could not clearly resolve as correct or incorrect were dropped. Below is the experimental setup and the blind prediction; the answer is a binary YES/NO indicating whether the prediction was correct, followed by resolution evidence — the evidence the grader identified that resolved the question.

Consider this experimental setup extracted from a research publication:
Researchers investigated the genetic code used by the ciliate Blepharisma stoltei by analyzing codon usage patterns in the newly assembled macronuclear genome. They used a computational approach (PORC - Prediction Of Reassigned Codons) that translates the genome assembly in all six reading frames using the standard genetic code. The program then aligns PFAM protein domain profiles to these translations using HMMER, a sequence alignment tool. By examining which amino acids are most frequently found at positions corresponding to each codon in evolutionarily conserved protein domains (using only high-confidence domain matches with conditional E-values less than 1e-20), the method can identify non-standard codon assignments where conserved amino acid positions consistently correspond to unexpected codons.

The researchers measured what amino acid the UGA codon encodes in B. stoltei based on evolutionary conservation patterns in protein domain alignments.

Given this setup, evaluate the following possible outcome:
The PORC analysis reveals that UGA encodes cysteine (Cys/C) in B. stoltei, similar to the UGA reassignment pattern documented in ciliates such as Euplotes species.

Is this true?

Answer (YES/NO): NO